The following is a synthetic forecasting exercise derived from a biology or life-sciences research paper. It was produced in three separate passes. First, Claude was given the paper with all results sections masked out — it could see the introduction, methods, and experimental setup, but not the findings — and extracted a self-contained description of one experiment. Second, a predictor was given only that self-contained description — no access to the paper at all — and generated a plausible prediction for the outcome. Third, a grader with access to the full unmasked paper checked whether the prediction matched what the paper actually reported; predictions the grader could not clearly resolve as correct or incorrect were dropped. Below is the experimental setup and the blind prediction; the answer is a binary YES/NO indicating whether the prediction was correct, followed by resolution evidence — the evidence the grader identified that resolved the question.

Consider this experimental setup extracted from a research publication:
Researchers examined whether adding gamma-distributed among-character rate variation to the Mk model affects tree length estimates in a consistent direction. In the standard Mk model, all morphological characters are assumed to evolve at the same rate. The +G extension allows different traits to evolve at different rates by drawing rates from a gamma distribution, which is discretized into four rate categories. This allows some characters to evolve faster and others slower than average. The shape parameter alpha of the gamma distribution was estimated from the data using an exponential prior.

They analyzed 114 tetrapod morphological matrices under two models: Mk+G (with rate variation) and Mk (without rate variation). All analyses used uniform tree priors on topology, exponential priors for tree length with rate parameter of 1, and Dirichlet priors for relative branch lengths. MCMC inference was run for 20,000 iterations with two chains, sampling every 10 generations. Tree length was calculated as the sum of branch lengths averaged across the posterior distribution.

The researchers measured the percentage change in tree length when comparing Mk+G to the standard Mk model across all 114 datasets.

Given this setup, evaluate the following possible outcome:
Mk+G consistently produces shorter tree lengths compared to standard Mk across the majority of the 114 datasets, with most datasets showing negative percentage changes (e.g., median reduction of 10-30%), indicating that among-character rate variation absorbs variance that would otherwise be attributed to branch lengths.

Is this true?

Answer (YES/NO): NO